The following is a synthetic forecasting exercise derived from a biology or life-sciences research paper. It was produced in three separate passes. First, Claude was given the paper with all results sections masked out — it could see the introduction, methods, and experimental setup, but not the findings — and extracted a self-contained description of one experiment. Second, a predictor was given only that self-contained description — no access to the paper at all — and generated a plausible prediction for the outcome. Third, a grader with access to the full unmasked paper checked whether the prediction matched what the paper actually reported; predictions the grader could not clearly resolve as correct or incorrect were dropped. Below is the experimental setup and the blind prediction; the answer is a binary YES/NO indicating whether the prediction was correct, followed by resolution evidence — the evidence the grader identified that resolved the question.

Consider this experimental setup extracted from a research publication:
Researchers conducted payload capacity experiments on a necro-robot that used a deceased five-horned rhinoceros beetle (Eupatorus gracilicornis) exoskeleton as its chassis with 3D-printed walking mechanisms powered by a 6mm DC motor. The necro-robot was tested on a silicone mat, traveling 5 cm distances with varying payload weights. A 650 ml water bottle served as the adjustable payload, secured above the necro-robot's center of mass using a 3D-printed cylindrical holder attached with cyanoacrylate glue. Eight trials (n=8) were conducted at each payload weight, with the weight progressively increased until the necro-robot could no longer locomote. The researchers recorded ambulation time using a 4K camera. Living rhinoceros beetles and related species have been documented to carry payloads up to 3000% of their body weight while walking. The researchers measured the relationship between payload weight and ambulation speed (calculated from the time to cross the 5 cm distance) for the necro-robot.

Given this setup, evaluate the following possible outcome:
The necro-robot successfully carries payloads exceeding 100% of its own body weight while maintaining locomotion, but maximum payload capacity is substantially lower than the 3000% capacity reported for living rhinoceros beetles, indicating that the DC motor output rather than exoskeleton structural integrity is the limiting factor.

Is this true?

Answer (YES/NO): NO